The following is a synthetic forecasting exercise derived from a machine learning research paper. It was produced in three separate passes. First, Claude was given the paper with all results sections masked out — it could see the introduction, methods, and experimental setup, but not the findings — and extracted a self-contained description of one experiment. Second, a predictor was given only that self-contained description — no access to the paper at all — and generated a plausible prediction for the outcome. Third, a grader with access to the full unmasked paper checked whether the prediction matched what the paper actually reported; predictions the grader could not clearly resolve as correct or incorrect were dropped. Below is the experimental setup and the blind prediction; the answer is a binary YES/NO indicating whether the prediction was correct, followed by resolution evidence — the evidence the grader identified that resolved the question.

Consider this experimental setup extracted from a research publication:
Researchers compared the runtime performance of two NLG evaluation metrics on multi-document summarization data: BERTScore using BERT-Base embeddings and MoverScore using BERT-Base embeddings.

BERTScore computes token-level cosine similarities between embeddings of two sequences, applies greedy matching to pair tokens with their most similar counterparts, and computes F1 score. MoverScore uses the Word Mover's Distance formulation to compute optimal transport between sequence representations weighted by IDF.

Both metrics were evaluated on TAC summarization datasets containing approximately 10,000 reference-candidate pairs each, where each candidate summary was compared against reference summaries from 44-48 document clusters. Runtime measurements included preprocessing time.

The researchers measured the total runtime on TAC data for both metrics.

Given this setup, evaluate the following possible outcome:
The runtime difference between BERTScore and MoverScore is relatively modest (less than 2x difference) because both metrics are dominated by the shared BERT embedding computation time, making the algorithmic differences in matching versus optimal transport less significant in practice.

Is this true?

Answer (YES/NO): NO